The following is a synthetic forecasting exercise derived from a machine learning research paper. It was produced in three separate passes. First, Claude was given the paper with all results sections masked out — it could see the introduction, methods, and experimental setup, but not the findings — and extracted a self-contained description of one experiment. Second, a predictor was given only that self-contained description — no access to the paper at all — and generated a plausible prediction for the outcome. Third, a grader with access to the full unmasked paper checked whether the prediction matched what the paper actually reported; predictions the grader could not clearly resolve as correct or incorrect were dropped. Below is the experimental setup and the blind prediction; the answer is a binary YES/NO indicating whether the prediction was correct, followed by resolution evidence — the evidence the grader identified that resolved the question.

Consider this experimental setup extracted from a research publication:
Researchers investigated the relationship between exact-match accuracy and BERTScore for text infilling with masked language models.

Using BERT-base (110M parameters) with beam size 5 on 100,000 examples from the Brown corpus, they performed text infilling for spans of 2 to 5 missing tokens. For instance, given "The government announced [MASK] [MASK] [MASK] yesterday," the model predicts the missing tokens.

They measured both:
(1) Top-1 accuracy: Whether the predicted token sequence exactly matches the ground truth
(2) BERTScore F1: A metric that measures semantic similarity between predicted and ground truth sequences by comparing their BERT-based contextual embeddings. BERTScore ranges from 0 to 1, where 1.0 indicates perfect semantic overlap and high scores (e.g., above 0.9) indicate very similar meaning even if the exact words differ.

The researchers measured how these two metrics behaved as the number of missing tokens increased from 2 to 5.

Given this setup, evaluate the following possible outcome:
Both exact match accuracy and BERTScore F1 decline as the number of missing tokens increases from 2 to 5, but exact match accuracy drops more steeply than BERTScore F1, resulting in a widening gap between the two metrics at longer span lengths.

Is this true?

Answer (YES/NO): YES